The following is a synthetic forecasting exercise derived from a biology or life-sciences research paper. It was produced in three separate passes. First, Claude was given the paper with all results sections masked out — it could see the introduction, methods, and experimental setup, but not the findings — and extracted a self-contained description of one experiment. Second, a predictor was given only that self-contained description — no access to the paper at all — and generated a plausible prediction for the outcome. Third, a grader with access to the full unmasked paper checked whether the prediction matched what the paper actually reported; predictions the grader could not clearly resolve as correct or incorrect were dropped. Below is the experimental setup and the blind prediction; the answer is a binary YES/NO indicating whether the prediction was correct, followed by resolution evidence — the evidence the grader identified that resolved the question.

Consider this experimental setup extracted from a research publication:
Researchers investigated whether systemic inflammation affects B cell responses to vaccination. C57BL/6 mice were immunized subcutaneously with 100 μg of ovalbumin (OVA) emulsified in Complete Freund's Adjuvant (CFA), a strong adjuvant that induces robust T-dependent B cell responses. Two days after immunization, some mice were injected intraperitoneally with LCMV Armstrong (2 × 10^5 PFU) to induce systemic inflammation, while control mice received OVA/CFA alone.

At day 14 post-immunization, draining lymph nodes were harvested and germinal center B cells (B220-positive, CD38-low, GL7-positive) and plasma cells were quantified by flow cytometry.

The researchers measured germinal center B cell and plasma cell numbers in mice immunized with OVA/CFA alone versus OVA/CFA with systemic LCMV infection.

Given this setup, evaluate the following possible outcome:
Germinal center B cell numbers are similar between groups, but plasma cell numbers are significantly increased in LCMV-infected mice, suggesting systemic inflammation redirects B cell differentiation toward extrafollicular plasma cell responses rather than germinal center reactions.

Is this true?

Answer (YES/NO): NO